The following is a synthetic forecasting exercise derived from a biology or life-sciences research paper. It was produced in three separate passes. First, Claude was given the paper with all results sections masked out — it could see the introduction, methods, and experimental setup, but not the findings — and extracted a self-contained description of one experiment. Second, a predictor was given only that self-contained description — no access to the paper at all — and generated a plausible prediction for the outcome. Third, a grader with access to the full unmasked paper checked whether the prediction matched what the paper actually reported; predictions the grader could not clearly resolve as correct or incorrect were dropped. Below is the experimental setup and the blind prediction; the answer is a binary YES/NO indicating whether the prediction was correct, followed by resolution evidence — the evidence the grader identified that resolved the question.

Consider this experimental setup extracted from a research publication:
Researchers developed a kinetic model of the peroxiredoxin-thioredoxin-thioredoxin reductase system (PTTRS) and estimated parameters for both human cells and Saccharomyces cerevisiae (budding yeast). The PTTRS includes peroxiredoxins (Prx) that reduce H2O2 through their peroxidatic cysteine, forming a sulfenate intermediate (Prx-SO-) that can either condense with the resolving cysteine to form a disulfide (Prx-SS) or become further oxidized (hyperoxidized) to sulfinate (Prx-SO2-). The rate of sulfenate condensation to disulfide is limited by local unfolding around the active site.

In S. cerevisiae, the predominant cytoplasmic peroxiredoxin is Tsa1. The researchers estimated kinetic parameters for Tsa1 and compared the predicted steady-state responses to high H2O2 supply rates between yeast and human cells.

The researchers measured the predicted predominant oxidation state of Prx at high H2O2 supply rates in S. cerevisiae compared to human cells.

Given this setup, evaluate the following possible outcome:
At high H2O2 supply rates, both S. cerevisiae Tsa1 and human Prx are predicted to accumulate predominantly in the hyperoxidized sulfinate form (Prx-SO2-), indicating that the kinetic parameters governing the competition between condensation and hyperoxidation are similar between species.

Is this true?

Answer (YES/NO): NO